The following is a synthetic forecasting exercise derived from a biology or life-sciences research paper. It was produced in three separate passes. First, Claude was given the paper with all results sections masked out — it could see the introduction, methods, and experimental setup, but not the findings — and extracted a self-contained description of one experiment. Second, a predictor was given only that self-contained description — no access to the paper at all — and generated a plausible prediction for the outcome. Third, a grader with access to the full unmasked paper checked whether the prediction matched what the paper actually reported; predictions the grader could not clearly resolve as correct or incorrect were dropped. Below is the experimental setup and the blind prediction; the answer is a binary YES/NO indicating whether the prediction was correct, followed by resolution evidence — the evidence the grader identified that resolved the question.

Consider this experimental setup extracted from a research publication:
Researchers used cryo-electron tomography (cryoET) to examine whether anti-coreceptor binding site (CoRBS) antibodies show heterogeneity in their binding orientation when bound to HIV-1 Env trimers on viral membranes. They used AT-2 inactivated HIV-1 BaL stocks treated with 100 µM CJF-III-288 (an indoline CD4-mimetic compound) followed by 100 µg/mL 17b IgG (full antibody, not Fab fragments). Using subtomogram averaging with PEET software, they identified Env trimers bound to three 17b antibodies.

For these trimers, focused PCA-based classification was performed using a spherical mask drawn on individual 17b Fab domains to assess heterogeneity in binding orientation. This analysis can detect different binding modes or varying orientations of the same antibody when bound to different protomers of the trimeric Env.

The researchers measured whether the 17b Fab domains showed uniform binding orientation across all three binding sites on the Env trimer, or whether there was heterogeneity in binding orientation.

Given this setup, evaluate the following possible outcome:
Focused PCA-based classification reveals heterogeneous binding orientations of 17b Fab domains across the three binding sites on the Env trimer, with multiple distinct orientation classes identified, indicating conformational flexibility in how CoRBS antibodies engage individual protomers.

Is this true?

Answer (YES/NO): YES